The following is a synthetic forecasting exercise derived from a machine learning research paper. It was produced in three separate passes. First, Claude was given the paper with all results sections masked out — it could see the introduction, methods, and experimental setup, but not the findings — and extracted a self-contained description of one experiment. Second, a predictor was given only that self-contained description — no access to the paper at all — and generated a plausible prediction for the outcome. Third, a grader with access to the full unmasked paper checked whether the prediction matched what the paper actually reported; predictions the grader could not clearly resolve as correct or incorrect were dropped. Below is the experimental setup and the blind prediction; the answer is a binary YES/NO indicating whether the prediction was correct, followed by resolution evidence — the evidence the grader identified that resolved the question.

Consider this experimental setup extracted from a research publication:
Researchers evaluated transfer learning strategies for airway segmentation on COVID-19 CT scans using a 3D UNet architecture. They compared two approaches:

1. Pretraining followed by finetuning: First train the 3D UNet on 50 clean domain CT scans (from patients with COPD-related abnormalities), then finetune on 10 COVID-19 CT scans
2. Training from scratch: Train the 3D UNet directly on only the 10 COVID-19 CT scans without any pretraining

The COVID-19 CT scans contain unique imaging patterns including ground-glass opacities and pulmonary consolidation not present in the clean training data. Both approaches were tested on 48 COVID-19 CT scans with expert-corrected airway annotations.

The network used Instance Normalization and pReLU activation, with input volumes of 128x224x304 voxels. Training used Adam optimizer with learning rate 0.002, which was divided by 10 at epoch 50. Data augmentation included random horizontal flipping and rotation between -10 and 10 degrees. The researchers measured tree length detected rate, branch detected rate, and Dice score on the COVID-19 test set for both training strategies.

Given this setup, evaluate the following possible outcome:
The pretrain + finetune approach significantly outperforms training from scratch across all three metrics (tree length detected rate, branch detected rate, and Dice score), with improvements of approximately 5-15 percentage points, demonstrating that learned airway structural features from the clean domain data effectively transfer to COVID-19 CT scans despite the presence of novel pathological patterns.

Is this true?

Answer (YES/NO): NO